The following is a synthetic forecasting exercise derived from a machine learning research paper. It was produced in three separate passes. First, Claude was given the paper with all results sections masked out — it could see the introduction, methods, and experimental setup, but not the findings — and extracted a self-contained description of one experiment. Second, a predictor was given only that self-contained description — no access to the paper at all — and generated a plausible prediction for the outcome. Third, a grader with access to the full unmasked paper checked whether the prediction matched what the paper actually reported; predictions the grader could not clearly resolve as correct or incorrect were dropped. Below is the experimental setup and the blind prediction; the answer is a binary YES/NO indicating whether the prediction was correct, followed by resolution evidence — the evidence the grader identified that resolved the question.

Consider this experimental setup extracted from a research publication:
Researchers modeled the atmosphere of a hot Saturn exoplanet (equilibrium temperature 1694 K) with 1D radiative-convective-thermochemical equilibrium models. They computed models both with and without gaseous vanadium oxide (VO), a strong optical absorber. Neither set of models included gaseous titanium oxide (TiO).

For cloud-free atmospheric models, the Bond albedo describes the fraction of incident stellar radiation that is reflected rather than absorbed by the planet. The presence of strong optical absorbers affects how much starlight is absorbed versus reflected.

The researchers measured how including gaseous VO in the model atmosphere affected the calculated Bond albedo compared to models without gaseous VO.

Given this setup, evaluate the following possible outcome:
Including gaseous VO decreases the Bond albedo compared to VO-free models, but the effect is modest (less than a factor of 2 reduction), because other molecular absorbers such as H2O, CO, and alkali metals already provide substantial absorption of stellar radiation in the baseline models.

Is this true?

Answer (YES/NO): NO